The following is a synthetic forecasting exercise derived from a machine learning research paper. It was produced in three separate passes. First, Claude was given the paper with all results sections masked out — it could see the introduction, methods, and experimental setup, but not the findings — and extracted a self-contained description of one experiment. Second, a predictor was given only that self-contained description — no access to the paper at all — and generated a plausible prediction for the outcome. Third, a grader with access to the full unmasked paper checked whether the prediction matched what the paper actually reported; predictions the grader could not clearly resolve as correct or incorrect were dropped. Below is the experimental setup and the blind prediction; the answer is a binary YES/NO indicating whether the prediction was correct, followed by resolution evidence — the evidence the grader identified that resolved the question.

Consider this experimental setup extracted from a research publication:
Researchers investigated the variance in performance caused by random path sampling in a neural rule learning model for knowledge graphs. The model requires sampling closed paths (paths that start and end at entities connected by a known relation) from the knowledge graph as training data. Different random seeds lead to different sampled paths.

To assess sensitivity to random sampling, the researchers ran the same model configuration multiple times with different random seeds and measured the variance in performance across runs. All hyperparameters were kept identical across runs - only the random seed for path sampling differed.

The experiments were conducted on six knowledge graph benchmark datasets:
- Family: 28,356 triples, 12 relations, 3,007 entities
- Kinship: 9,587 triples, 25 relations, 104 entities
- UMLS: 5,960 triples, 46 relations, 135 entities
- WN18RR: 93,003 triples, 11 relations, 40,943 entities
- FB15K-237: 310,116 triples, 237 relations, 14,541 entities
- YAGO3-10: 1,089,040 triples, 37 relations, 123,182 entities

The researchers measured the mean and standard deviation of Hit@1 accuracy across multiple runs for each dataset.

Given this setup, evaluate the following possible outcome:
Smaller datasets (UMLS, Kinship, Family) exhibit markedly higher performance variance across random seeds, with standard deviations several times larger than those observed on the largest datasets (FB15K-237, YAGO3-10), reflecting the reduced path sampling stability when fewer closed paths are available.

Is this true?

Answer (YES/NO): NO